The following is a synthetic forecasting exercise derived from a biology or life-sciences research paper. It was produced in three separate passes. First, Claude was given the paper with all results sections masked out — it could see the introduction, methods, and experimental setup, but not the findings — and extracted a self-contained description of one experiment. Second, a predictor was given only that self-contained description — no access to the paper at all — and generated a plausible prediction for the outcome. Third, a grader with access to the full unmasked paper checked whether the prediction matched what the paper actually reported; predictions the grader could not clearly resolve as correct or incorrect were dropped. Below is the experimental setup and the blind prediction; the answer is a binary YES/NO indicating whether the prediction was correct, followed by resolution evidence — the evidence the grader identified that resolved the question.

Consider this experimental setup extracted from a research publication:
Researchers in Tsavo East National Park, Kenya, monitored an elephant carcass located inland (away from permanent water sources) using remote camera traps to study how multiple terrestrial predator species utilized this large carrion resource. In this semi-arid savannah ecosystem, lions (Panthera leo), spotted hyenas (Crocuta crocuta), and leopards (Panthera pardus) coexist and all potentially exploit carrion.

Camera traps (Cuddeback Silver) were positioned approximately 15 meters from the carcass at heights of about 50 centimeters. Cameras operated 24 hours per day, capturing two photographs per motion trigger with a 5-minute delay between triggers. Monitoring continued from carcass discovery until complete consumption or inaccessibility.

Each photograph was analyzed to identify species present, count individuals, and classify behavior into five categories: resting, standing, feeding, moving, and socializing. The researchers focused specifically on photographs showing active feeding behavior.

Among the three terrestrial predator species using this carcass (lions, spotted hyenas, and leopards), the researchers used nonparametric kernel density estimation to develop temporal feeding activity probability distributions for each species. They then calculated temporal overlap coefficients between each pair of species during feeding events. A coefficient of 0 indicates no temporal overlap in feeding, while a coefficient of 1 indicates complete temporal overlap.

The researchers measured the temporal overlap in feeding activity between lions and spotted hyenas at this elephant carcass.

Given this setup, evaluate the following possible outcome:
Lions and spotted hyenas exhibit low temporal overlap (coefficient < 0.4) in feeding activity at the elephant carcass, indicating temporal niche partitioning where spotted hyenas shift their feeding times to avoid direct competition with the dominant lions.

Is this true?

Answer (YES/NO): NO